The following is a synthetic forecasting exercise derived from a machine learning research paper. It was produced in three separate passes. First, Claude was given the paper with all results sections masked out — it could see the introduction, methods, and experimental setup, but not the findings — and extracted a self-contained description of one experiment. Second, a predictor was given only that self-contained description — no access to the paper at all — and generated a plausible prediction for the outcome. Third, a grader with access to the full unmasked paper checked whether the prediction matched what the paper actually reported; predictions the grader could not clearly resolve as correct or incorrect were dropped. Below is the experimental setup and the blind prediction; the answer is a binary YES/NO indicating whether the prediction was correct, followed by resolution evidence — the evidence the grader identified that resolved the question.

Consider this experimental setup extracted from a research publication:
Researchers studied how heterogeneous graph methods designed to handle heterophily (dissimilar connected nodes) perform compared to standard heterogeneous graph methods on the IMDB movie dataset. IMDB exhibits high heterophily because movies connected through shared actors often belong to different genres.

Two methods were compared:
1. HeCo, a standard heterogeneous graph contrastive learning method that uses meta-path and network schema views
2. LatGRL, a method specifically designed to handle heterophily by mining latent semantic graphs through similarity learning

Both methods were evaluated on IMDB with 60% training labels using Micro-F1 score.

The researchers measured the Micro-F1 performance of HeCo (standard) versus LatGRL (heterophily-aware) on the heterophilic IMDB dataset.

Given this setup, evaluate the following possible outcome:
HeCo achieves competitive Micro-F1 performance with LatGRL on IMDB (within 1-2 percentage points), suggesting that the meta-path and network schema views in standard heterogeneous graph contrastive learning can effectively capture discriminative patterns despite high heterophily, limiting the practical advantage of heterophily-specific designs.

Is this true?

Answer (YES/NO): NO